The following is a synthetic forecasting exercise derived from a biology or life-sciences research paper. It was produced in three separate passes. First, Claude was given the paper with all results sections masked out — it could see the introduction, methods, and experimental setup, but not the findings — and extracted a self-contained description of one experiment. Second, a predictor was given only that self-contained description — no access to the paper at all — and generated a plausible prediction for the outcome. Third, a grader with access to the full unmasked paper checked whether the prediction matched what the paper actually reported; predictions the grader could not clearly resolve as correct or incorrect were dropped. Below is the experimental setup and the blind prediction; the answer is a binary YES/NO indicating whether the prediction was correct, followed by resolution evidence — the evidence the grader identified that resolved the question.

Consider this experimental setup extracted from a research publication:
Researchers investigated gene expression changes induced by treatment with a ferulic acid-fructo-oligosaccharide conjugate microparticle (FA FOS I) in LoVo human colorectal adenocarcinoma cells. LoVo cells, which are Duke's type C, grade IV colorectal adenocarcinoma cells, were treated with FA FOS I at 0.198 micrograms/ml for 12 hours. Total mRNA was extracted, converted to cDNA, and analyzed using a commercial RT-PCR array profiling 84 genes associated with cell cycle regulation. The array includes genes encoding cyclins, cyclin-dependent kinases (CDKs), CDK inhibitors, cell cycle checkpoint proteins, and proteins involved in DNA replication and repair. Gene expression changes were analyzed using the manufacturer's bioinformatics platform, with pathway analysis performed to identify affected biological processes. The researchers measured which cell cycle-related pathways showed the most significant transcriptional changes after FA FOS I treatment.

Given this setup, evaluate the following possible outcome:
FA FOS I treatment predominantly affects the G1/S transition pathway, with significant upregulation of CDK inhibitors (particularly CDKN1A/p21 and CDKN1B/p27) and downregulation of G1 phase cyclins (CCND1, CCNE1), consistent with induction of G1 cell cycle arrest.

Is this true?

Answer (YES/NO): NO